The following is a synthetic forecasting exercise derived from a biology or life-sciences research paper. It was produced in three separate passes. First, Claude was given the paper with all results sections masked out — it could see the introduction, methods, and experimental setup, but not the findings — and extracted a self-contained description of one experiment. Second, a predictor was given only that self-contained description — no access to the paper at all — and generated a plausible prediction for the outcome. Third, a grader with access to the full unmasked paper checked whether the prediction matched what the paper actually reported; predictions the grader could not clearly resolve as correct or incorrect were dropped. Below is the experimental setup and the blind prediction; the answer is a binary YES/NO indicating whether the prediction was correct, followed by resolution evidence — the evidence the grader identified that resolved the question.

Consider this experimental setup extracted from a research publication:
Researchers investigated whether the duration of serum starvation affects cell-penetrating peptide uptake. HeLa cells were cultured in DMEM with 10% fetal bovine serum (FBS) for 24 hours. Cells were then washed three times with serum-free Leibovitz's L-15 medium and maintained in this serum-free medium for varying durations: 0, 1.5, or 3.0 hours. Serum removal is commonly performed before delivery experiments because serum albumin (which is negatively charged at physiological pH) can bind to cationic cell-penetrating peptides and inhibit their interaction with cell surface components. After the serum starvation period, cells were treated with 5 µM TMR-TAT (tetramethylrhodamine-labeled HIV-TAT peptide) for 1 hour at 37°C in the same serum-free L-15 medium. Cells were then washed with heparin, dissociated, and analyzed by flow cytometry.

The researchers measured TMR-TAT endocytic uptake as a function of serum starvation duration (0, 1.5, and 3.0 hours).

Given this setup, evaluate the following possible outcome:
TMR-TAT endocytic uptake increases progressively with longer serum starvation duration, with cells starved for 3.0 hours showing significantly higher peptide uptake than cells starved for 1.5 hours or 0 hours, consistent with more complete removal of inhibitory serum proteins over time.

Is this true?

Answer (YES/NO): NO